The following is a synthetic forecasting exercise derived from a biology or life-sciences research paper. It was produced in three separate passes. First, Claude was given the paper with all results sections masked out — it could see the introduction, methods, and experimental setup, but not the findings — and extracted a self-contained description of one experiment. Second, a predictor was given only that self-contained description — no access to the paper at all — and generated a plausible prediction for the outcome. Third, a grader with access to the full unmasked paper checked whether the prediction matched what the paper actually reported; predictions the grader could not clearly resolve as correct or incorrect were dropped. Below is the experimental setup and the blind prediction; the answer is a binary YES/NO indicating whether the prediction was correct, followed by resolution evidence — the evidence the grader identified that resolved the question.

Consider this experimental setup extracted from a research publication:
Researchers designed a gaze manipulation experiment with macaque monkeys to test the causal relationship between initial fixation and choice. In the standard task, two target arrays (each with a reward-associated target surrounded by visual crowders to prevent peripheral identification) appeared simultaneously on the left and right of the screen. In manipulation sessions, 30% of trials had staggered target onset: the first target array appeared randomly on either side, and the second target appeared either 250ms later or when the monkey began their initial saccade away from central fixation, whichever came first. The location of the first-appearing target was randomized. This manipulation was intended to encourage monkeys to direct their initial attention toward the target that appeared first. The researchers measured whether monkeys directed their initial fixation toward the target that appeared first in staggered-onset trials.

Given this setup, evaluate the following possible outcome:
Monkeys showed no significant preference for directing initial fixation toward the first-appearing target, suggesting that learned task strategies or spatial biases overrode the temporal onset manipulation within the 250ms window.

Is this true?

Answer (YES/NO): NO